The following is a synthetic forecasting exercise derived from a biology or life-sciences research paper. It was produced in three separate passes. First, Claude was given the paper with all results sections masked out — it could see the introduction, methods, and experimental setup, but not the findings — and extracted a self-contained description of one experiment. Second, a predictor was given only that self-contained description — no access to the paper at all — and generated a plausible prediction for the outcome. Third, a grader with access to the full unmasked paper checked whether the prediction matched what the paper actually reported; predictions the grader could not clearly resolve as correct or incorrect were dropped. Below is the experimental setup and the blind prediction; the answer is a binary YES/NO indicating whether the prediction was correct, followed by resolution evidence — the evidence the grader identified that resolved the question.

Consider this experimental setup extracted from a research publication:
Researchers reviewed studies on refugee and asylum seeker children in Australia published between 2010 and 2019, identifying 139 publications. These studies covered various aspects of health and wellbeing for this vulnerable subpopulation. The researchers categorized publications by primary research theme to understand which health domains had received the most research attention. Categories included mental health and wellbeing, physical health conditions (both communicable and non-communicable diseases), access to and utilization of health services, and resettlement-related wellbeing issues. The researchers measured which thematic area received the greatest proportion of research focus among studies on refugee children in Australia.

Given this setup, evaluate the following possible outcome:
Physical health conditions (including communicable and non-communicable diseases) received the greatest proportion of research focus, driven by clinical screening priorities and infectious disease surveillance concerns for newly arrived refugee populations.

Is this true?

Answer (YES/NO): NO